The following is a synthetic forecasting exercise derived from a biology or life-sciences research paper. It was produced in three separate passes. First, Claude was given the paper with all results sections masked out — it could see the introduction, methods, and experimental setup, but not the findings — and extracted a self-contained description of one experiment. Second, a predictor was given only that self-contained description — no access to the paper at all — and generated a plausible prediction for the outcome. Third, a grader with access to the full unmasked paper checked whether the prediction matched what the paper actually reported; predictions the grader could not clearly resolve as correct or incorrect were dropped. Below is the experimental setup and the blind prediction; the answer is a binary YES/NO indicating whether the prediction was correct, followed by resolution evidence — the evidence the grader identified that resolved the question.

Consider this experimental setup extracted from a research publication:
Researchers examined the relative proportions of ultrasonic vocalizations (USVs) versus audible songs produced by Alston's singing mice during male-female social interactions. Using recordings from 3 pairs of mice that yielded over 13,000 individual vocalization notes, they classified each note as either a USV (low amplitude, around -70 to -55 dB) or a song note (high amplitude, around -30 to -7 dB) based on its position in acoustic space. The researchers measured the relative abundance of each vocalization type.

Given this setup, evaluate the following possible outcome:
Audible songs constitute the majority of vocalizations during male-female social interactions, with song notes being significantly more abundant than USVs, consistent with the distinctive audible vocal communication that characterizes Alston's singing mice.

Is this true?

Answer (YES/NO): NO